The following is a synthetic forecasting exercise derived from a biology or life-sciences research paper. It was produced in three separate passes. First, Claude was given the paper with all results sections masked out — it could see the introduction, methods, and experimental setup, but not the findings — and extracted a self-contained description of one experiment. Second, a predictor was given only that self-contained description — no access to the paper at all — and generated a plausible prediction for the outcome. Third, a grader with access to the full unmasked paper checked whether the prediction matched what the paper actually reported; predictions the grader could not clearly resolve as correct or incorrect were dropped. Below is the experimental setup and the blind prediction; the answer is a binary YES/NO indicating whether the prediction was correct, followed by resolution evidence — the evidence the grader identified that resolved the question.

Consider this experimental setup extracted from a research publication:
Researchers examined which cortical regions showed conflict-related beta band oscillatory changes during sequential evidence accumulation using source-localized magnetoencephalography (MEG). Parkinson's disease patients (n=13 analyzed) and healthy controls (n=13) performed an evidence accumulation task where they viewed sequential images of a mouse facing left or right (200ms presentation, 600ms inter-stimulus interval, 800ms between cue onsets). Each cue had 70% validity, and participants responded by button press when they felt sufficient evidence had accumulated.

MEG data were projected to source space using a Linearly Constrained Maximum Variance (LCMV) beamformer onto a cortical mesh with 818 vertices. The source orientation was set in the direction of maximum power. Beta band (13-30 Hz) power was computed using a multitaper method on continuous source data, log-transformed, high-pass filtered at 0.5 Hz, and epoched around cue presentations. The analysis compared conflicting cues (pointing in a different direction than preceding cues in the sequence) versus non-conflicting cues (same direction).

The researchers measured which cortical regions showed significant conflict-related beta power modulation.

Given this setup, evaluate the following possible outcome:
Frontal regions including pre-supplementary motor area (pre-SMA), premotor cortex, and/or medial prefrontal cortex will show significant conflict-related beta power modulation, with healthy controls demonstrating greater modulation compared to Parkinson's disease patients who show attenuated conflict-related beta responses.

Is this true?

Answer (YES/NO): NO